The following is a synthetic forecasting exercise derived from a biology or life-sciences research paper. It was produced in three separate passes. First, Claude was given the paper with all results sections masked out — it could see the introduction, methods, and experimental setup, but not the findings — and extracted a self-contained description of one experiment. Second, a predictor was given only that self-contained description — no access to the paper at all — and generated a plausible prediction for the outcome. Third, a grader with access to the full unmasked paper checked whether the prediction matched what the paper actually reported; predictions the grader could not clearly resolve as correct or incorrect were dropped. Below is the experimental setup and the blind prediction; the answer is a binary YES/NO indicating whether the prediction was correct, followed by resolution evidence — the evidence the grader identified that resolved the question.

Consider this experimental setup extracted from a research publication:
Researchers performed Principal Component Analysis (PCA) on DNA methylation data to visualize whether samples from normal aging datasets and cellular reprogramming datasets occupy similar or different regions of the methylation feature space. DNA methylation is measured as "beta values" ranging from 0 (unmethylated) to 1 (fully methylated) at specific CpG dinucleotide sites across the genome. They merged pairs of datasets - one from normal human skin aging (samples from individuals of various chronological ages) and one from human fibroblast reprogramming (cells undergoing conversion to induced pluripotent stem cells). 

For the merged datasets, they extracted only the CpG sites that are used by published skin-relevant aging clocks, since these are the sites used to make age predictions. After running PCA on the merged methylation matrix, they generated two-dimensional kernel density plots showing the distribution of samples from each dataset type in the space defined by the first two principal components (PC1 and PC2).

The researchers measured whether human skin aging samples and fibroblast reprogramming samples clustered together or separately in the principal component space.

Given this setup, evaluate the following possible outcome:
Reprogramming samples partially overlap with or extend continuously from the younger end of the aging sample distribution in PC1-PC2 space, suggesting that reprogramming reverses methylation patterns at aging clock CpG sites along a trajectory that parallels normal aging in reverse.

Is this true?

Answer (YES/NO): NO